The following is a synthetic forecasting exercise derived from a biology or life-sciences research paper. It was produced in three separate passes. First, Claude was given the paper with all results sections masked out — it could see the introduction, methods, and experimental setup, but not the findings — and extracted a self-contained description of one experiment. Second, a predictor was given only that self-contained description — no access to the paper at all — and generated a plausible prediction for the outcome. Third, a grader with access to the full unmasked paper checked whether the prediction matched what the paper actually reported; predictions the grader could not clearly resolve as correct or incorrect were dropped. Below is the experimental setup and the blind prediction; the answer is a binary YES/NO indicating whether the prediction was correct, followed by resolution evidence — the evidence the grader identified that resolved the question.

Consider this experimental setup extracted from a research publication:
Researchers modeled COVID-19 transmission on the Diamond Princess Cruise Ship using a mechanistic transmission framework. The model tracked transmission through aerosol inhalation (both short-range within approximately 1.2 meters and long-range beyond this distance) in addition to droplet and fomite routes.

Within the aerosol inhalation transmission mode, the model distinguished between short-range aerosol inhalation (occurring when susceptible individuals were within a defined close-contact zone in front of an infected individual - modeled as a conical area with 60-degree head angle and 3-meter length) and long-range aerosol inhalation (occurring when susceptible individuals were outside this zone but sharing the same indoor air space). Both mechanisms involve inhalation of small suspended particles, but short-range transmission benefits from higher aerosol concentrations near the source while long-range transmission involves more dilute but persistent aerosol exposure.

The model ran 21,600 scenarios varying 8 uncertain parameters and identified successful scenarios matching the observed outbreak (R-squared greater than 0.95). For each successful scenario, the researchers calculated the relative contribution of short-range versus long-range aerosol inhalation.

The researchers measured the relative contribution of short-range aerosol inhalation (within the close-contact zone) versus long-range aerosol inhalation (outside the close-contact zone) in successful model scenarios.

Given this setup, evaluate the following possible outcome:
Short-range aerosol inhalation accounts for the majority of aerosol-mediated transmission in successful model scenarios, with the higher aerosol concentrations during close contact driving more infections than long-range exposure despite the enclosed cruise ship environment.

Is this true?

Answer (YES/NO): NO